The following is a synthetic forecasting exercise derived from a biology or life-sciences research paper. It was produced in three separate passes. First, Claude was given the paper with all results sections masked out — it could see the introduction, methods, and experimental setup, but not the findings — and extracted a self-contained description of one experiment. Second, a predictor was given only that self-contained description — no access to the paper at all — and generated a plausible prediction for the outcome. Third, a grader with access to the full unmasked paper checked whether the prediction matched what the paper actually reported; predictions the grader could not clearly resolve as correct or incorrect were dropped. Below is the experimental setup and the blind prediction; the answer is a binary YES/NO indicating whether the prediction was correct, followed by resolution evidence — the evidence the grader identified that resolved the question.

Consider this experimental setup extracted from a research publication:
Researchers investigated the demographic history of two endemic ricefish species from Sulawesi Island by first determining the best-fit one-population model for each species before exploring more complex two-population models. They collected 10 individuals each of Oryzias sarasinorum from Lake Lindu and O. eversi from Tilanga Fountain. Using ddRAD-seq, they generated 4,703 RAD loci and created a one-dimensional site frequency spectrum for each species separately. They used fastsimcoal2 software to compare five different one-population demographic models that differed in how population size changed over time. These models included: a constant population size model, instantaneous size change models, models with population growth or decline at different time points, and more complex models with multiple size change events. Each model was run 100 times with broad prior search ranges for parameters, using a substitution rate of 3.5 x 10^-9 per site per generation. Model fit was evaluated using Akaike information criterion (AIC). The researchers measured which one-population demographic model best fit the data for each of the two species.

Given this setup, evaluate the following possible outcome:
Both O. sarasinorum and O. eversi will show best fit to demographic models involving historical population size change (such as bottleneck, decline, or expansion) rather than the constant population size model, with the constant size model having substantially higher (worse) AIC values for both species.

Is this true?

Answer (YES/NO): YES